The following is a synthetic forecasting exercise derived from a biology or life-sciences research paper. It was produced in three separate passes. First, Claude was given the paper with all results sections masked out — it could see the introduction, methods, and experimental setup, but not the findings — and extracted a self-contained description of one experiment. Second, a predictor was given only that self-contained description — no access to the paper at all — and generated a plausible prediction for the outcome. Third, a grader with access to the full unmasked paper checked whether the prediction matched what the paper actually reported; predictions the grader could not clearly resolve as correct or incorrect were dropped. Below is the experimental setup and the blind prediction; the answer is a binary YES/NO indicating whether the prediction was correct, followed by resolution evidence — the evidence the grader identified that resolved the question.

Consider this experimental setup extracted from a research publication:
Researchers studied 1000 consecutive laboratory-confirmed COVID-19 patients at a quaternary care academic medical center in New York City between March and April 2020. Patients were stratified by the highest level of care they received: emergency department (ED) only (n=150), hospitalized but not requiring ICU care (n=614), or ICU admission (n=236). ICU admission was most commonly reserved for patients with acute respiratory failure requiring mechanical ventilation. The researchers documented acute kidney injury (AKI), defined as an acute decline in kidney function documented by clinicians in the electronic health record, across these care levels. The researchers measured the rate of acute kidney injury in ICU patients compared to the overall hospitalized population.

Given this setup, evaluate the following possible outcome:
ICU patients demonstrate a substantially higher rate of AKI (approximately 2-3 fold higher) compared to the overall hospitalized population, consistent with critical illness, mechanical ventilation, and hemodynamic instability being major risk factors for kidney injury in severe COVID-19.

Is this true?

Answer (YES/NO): YES